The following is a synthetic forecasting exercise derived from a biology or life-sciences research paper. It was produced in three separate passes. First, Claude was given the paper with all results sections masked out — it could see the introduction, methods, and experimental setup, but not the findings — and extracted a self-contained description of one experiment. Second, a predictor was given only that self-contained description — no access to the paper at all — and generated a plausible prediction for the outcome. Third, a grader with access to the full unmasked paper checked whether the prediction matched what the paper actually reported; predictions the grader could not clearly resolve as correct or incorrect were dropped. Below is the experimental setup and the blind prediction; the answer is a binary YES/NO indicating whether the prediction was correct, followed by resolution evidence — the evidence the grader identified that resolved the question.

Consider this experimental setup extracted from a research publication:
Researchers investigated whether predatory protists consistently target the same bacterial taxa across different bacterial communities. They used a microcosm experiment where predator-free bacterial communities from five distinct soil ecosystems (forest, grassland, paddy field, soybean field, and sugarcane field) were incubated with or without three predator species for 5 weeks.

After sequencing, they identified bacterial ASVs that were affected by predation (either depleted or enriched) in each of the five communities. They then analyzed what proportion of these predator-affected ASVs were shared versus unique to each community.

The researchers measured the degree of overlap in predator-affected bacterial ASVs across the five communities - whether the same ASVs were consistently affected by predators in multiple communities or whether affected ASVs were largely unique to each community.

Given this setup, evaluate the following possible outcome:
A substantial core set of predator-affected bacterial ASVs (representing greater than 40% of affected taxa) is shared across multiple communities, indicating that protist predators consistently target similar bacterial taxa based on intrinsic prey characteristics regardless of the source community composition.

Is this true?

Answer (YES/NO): NO